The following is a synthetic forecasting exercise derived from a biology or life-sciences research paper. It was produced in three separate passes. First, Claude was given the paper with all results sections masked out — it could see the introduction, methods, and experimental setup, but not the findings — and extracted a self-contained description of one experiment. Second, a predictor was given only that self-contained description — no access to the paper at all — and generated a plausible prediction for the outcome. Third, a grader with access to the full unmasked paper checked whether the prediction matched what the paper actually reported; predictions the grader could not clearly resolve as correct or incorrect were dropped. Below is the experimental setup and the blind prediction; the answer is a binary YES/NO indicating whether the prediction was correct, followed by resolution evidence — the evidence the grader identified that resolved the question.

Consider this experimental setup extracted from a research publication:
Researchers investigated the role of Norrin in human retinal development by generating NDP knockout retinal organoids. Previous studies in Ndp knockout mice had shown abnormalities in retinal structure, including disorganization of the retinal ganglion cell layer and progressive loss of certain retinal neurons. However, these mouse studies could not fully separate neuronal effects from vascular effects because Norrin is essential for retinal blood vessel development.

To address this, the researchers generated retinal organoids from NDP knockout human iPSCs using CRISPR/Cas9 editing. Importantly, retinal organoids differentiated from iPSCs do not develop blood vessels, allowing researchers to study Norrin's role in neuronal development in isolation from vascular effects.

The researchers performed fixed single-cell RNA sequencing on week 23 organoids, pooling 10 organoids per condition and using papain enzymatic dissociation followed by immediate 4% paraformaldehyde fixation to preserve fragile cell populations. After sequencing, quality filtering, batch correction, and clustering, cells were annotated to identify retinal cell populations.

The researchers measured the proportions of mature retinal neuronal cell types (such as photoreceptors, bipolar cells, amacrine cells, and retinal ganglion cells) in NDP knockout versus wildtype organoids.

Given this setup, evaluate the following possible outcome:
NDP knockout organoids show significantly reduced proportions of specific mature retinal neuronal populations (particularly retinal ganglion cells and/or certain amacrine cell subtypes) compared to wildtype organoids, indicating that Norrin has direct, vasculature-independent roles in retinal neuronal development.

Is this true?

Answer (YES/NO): NO